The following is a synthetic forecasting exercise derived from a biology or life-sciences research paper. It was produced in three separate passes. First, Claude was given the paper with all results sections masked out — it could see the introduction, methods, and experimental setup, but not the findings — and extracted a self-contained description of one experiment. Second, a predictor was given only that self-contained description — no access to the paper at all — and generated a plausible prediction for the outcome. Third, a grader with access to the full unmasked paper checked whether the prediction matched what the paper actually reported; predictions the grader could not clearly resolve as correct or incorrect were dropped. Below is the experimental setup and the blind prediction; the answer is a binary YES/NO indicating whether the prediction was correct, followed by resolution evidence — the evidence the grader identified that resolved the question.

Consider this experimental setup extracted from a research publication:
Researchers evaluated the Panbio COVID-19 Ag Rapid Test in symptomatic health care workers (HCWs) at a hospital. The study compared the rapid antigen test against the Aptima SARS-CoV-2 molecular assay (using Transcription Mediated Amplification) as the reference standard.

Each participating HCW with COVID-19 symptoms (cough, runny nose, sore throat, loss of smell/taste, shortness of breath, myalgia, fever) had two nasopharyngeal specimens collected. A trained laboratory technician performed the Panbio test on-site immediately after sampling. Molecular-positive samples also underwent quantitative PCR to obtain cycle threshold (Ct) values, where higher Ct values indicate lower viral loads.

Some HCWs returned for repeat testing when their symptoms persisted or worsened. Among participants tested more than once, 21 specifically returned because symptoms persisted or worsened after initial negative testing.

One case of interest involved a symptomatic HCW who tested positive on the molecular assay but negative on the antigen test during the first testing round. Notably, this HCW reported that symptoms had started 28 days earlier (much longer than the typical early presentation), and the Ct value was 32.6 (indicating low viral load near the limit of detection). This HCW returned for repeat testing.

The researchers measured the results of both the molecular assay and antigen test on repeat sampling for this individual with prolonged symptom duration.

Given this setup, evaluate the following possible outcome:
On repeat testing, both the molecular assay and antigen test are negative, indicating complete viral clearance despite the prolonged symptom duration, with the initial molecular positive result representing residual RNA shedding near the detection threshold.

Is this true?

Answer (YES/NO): YES